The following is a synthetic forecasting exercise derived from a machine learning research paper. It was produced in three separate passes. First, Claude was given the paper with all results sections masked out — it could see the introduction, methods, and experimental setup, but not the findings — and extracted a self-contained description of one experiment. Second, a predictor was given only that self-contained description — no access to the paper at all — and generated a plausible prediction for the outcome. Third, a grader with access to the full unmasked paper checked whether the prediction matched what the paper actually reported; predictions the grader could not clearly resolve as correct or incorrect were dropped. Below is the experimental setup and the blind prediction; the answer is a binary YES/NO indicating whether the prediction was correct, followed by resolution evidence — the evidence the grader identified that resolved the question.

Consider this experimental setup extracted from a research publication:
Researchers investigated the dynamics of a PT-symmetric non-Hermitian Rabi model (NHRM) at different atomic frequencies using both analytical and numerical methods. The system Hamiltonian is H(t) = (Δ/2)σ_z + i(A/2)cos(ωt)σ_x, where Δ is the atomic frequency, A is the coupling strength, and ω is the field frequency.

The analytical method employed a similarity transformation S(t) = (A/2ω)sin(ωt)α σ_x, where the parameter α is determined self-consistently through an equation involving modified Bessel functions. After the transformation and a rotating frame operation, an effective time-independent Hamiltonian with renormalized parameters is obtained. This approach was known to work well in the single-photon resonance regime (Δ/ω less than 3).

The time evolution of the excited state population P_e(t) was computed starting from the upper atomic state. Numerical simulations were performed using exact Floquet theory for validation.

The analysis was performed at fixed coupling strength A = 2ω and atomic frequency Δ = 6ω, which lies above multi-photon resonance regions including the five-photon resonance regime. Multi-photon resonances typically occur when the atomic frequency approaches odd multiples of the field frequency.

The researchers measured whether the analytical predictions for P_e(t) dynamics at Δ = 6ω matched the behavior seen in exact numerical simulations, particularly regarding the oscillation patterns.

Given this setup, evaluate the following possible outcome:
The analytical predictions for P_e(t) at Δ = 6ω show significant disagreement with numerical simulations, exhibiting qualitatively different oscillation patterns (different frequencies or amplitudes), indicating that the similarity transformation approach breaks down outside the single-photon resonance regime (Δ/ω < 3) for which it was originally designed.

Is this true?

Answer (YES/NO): NO